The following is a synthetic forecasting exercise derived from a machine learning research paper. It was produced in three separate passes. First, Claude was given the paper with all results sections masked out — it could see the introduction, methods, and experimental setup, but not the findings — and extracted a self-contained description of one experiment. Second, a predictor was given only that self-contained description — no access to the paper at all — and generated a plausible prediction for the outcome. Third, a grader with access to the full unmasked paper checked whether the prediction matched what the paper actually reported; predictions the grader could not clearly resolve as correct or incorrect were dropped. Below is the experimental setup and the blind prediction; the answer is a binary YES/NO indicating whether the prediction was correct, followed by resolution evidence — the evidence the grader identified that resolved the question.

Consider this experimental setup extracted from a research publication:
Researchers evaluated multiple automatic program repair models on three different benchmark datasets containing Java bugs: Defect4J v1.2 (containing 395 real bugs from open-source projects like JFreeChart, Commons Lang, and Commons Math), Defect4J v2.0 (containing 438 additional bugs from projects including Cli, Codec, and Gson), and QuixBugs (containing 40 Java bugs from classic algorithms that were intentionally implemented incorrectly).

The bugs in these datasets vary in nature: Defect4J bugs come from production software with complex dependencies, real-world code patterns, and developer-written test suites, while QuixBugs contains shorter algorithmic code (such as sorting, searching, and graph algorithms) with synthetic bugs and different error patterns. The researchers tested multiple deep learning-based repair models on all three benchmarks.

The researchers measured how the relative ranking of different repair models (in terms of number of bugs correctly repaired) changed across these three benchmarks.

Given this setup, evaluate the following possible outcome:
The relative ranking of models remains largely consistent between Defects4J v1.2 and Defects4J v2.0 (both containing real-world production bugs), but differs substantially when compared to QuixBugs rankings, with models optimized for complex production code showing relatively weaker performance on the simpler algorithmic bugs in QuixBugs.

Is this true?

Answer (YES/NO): NO